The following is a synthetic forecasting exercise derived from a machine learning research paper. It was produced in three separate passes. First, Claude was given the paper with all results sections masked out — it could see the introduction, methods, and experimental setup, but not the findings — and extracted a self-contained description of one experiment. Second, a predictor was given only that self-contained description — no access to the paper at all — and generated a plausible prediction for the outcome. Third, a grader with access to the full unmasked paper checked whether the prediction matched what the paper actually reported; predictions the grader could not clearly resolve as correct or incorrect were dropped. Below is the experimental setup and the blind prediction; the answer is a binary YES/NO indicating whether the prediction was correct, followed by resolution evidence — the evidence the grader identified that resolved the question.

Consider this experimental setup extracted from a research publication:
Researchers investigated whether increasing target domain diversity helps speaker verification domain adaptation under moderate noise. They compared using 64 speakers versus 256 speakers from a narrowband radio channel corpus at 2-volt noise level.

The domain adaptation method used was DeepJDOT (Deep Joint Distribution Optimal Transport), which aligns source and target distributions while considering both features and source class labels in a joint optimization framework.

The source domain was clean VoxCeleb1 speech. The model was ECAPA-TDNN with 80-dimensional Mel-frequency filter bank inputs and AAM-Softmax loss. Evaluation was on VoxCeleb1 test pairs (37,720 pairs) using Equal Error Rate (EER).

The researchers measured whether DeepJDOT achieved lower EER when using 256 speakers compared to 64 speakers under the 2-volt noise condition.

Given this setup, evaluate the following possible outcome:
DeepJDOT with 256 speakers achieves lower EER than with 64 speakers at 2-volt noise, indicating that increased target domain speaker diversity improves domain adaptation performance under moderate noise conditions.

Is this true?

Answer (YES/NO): YES